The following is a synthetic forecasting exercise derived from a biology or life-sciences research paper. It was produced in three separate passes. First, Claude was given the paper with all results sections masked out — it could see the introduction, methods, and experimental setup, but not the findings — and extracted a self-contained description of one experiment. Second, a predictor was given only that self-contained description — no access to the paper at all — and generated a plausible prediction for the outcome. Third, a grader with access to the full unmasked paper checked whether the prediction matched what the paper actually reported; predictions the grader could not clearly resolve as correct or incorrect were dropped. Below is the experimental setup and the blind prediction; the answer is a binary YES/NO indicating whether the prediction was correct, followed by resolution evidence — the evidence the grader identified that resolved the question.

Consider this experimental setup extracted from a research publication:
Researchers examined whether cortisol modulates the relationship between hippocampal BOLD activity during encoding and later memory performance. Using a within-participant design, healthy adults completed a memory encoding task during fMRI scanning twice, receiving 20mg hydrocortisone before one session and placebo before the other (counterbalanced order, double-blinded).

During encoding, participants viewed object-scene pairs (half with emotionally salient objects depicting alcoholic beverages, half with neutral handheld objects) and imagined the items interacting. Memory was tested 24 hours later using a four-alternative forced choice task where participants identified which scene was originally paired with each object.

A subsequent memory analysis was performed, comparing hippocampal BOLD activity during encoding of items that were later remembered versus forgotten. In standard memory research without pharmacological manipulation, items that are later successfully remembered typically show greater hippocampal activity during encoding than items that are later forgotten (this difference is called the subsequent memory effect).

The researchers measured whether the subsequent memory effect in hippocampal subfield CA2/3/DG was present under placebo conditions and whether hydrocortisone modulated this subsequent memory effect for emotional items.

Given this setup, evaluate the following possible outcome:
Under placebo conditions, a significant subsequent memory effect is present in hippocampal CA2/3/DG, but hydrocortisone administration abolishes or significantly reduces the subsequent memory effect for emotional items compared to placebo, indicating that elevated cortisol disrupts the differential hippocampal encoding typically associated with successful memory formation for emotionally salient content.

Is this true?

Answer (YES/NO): NO